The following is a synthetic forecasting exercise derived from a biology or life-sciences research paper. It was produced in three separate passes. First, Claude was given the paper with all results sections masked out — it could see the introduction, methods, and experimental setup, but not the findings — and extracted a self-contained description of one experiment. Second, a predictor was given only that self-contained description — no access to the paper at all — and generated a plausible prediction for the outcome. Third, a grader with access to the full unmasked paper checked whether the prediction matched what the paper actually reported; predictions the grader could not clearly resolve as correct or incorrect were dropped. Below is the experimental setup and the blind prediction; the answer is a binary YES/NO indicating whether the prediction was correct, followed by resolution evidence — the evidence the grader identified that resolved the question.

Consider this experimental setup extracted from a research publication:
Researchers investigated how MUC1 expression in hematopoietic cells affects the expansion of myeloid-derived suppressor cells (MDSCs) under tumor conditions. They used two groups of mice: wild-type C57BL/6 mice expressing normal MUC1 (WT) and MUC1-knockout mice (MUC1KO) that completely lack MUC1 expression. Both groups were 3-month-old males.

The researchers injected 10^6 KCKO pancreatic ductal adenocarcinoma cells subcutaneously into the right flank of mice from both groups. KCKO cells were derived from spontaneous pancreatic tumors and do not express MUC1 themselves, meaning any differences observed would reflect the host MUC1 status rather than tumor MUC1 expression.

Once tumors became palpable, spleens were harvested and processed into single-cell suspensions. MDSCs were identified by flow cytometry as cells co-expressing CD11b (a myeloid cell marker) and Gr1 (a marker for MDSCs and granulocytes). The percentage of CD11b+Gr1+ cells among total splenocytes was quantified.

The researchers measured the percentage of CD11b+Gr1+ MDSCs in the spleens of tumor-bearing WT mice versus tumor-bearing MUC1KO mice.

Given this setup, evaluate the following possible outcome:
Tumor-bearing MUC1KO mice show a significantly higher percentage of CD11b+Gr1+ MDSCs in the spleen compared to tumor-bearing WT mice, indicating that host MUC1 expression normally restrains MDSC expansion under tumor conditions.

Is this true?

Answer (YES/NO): YES